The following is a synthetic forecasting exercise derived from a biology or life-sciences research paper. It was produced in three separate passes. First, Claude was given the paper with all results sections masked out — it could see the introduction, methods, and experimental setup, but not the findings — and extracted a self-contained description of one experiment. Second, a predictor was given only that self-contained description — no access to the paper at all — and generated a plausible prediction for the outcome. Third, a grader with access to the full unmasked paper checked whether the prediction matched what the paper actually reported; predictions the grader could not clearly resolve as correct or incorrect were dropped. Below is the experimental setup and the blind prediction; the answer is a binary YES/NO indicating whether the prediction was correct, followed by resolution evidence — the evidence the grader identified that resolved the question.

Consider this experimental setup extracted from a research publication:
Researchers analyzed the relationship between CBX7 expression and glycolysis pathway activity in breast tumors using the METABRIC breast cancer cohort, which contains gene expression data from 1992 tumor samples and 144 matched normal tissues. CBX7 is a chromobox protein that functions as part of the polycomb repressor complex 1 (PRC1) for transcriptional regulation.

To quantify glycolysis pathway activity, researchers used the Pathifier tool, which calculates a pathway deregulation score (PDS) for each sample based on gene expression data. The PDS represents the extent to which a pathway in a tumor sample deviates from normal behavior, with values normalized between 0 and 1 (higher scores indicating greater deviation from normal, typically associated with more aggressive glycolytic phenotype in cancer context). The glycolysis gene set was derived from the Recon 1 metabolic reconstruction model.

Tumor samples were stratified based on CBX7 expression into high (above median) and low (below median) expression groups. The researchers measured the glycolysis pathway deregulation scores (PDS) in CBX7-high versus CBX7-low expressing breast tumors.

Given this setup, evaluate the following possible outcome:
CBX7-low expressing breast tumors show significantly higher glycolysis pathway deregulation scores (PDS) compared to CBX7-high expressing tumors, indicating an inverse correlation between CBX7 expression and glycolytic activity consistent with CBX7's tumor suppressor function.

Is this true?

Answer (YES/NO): YES